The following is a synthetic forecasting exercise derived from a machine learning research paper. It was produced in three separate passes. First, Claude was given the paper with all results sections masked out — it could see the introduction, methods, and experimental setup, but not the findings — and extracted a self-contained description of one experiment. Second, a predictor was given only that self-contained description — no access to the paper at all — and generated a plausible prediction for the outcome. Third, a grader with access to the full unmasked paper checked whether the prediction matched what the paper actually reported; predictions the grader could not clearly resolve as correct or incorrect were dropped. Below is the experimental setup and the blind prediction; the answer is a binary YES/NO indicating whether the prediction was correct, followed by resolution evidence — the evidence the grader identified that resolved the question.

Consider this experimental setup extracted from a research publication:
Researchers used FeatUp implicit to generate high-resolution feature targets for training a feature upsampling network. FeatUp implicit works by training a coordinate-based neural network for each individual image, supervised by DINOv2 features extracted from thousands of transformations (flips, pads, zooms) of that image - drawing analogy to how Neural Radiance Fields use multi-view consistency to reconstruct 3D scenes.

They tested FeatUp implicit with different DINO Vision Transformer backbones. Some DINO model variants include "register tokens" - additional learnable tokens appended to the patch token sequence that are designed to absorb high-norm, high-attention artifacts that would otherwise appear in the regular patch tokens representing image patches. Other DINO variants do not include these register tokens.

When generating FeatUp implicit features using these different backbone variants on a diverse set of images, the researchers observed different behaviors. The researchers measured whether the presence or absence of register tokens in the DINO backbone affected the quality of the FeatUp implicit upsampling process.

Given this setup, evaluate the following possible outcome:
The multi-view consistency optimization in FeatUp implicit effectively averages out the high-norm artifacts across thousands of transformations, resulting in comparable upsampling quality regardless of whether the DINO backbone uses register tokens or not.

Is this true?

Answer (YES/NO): NO